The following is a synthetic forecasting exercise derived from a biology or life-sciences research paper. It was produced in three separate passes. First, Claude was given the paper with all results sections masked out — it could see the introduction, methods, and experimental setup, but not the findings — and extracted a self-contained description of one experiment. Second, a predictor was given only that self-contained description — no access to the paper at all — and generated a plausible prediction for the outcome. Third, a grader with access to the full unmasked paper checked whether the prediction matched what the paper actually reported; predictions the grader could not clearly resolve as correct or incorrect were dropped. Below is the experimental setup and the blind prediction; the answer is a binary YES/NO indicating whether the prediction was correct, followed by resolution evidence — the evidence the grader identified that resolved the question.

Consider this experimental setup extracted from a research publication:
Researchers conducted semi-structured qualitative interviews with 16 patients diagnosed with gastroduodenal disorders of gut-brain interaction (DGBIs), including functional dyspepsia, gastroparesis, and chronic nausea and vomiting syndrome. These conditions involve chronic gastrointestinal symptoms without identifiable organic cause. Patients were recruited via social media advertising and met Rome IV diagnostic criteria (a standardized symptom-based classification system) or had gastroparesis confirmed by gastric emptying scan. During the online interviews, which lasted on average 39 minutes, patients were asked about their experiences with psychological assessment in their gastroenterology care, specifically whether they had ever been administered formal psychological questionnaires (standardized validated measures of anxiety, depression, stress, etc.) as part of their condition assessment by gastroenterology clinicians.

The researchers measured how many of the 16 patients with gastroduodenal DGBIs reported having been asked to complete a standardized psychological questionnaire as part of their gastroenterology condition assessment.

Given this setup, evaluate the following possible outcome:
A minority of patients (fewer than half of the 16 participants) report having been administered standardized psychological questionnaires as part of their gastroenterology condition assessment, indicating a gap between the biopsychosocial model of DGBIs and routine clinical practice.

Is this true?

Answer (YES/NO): NO